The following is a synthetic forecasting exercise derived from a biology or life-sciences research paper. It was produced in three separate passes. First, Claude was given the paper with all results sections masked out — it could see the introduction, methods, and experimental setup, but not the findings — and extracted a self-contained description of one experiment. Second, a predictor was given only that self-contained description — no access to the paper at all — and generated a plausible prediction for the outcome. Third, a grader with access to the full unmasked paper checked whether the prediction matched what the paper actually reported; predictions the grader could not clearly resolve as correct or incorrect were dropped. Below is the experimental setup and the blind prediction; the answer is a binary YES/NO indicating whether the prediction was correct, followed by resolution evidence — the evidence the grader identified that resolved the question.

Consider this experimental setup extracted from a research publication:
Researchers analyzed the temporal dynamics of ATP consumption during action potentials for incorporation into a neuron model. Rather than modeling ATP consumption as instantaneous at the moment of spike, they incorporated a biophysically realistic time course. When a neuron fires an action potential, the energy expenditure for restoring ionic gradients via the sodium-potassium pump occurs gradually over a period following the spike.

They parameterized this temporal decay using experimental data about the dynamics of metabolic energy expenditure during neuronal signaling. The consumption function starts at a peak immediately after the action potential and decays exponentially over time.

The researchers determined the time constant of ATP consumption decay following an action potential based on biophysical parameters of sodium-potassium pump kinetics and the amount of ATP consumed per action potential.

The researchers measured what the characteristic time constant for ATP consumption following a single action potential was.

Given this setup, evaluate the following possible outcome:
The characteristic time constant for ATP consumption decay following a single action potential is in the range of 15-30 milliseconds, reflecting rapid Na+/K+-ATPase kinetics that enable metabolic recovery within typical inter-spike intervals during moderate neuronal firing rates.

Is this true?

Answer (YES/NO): NO